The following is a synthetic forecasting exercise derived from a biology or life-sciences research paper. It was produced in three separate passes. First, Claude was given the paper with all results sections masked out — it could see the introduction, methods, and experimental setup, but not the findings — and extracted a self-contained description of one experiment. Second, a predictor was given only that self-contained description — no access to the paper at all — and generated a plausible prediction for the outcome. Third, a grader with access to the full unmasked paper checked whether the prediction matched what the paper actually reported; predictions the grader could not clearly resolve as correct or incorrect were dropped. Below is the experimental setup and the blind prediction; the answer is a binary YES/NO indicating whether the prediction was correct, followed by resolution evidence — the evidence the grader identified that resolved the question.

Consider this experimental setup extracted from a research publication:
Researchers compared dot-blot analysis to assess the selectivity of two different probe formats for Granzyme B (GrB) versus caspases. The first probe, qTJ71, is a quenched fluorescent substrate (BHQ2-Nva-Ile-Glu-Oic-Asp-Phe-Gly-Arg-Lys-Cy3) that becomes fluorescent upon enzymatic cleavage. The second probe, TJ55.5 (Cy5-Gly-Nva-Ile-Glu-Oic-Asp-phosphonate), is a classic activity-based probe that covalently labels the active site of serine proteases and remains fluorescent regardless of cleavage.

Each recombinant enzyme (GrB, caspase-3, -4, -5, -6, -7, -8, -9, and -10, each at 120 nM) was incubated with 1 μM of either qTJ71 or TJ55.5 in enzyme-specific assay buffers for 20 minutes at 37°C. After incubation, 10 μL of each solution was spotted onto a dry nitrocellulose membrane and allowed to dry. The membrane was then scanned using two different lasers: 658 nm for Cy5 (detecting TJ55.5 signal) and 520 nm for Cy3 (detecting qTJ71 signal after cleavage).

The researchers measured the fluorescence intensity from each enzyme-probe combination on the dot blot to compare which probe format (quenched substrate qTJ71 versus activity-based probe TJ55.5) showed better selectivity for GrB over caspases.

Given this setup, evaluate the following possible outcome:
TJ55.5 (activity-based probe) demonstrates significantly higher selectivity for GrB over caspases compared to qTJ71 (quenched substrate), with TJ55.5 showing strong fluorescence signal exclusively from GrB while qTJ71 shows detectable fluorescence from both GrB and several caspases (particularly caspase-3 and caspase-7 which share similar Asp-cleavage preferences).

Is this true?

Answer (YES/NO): NO